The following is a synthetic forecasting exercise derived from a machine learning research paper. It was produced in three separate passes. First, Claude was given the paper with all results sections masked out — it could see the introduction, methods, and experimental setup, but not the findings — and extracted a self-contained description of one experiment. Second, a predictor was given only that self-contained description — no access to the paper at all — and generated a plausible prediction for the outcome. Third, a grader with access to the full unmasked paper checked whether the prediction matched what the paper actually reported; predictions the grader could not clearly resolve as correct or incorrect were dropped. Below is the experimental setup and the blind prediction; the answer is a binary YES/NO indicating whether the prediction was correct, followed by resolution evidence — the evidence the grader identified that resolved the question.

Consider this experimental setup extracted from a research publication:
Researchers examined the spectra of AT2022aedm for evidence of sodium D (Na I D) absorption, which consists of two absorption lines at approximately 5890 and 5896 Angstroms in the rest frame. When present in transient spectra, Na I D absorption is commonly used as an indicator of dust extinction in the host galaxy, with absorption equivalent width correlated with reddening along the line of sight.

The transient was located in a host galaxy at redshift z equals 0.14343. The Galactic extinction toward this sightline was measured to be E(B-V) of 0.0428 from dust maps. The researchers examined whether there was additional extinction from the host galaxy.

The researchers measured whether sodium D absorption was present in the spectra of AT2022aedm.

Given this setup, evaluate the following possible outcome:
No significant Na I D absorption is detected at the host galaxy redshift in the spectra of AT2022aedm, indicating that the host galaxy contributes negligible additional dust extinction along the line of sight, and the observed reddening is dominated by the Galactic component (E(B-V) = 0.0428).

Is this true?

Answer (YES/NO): YES